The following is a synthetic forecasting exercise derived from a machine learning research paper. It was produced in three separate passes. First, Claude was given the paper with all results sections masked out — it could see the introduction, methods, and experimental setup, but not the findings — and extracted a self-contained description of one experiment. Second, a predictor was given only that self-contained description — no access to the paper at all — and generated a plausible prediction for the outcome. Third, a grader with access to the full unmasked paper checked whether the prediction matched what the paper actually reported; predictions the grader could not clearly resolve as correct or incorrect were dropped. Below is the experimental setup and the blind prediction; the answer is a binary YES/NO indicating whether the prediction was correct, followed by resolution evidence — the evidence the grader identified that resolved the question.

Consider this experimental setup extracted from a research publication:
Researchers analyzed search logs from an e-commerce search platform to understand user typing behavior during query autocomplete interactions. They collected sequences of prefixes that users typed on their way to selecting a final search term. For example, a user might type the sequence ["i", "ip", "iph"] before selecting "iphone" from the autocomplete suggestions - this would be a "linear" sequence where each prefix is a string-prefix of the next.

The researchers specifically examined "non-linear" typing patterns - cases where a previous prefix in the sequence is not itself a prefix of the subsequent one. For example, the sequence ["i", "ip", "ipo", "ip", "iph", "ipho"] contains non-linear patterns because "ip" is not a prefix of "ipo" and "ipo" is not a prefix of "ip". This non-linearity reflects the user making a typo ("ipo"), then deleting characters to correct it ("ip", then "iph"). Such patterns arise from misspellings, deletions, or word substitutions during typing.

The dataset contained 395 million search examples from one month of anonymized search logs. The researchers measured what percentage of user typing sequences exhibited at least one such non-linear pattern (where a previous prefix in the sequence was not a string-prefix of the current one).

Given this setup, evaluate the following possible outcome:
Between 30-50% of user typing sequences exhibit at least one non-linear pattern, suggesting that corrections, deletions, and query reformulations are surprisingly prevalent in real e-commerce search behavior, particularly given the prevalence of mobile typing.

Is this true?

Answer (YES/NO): YES